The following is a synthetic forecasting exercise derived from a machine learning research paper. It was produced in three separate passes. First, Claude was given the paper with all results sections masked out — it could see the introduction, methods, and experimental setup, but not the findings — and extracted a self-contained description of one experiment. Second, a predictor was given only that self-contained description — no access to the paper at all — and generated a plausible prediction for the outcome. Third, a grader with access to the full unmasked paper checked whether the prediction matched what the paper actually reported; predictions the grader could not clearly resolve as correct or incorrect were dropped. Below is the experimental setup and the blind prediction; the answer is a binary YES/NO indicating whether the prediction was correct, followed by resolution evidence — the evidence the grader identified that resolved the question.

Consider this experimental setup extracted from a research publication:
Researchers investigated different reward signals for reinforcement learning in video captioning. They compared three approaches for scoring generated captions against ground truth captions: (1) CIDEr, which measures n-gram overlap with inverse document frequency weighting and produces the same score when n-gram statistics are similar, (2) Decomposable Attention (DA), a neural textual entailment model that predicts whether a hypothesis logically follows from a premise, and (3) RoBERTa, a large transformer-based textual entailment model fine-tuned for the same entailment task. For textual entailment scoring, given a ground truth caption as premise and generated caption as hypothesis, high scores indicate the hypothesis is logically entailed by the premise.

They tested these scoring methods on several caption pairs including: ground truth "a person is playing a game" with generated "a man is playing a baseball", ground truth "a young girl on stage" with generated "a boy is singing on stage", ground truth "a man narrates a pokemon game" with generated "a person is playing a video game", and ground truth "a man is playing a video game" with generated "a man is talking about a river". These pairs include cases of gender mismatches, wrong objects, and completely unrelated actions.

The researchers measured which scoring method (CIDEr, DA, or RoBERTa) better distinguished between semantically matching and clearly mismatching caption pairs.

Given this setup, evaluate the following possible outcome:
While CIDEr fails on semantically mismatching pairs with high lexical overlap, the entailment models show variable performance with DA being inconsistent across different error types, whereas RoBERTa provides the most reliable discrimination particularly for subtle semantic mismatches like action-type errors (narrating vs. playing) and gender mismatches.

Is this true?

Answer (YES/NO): NO